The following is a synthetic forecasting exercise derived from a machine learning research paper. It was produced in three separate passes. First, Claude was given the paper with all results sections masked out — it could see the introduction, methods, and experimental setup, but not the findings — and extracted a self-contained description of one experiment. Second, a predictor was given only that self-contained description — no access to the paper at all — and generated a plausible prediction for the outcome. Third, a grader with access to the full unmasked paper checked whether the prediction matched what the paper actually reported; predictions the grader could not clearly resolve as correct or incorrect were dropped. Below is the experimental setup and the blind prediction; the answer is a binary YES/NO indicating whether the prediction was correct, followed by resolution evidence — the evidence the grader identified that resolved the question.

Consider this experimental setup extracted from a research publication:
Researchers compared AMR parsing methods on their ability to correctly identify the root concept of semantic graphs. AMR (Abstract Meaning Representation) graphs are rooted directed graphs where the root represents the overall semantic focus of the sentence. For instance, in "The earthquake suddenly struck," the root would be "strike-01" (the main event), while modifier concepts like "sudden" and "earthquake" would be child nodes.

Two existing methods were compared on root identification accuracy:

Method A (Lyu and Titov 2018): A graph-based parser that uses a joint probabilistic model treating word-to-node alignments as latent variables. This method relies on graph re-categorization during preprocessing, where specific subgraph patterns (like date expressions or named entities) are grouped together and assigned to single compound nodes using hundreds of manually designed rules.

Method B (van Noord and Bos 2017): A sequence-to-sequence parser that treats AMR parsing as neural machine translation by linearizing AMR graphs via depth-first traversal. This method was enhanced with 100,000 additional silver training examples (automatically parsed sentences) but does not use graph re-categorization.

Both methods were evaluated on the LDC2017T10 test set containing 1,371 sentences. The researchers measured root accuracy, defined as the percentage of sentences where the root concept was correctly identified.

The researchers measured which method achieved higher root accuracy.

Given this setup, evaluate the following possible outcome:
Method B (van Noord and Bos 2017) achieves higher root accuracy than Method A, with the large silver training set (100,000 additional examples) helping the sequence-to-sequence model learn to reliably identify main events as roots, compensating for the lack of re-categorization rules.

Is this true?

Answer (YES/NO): YES